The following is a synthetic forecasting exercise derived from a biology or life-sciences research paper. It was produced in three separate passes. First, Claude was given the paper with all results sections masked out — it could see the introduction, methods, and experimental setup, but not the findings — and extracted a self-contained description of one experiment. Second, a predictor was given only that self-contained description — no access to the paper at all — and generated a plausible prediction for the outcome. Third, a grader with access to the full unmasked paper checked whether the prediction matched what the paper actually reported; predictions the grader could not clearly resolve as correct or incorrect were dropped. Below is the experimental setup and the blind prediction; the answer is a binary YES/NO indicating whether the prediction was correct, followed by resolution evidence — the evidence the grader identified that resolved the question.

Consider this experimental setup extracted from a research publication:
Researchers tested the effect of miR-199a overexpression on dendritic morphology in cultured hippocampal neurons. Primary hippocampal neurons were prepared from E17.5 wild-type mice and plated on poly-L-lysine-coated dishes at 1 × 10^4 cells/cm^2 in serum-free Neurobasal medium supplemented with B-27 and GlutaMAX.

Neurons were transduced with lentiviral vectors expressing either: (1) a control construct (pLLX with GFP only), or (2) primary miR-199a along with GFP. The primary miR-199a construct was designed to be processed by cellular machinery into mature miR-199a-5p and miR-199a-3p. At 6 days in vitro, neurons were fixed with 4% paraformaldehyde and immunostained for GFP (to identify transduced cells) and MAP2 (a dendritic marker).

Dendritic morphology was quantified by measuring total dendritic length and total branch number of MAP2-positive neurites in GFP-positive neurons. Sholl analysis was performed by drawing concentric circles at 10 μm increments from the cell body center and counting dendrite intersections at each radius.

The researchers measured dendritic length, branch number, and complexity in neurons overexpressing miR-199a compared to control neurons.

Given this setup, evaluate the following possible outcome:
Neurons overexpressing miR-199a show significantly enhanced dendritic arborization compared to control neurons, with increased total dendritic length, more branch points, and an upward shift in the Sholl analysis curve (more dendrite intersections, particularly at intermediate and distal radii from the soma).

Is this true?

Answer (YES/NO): YES